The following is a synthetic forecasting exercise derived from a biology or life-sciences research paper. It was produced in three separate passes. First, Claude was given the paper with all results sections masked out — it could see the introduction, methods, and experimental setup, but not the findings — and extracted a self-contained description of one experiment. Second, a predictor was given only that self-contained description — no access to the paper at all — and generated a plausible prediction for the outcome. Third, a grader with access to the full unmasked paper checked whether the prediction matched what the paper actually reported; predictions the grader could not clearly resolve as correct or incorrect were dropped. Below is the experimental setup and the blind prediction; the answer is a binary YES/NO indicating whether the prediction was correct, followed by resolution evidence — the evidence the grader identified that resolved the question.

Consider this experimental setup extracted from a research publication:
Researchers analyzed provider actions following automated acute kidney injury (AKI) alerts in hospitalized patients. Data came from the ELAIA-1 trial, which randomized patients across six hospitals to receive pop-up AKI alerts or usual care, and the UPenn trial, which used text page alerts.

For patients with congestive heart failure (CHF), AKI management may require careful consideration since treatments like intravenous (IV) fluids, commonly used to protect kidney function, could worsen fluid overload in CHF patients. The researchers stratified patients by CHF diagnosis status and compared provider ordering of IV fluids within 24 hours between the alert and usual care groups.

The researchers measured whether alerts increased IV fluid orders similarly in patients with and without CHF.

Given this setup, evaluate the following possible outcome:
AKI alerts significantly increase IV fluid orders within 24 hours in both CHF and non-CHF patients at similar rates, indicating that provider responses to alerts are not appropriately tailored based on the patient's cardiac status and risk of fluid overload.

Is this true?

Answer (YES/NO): NO